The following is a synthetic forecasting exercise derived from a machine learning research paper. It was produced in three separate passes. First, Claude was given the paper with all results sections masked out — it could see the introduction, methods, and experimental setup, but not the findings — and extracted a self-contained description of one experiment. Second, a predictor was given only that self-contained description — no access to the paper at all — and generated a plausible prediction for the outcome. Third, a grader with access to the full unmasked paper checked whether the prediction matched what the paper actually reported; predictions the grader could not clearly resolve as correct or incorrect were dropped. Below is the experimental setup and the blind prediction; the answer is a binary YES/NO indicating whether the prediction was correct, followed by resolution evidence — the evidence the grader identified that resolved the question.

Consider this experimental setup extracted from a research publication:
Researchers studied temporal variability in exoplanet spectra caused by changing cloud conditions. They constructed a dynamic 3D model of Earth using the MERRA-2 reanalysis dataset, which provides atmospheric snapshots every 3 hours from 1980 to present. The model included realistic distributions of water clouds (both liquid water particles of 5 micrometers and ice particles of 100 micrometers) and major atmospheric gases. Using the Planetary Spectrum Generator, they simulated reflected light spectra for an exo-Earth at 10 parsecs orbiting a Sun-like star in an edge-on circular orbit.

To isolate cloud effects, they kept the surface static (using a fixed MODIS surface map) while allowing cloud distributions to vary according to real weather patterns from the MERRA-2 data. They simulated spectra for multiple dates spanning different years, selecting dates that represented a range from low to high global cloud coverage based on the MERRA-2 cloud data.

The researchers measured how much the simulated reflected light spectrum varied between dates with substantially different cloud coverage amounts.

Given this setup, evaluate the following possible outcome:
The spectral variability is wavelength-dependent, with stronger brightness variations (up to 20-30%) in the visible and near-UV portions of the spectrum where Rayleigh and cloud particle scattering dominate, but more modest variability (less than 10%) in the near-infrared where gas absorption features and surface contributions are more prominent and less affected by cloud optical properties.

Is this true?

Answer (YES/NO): NO